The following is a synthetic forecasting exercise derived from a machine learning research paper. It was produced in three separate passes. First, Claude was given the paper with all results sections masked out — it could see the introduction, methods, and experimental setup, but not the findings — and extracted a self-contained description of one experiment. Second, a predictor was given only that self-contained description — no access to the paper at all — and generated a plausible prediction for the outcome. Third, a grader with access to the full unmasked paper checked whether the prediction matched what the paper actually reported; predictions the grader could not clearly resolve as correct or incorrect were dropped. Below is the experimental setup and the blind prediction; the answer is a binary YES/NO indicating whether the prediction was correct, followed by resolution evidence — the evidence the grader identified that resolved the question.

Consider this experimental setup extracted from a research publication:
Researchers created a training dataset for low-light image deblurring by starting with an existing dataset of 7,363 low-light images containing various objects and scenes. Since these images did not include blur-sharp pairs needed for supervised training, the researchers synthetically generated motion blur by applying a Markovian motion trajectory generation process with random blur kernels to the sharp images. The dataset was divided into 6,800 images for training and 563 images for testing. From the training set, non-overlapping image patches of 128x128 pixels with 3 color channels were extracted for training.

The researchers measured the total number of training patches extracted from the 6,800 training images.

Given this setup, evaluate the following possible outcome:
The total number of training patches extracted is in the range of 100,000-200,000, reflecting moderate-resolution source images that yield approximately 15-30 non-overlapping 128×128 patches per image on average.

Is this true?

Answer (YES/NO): NO